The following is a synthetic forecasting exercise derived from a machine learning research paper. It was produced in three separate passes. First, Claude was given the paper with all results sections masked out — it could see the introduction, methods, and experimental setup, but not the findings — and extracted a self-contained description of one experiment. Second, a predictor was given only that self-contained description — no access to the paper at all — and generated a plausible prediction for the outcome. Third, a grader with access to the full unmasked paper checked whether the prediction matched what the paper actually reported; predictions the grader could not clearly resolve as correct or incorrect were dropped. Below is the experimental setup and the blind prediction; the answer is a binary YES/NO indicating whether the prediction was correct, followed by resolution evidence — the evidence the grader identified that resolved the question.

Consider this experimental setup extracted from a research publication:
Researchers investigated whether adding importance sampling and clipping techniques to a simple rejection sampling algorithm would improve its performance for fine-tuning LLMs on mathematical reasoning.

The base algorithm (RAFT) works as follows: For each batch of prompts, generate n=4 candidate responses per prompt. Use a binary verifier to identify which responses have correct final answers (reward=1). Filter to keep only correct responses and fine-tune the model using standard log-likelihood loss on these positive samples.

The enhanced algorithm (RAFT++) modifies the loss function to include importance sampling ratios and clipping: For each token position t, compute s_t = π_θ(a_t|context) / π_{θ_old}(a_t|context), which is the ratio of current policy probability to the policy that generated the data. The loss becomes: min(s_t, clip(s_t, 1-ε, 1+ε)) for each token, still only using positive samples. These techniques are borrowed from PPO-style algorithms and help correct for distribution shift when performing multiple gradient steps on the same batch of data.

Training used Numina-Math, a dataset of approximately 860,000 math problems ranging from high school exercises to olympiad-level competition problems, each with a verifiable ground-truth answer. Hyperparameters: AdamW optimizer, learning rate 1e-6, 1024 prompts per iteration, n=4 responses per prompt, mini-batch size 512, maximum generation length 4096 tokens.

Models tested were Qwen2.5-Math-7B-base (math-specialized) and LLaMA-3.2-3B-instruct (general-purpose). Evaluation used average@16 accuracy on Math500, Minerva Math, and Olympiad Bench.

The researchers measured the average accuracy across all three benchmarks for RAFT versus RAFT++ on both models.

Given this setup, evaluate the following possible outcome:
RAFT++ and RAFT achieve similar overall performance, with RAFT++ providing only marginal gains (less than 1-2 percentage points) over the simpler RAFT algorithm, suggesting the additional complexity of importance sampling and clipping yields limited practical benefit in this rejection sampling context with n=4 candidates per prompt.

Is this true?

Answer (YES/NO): NO